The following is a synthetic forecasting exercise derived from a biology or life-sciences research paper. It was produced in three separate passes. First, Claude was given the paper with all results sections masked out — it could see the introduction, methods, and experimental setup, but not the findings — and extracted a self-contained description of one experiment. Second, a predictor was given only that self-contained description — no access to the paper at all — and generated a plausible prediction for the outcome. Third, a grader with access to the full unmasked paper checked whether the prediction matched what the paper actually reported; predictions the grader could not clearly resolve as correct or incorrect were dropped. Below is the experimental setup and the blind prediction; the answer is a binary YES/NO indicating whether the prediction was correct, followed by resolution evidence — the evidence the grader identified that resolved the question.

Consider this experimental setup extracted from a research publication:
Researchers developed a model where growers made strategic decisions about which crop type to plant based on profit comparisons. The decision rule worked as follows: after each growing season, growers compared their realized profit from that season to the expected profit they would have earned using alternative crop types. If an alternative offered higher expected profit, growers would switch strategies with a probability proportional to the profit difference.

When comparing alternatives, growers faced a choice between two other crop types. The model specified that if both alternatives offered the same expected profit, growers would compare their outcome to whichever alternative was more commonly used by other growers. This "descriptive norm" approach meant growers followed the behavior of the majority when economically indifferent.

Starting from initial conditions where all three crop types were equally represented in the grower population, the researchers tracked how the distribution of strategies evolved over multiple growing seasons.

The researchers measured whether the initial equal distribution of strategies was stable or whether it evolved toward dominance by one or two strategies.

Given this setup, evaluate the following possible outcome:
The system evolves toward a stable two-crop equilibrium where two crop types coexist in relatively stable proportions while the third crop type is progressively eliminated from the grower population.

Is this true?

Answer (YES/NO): NO